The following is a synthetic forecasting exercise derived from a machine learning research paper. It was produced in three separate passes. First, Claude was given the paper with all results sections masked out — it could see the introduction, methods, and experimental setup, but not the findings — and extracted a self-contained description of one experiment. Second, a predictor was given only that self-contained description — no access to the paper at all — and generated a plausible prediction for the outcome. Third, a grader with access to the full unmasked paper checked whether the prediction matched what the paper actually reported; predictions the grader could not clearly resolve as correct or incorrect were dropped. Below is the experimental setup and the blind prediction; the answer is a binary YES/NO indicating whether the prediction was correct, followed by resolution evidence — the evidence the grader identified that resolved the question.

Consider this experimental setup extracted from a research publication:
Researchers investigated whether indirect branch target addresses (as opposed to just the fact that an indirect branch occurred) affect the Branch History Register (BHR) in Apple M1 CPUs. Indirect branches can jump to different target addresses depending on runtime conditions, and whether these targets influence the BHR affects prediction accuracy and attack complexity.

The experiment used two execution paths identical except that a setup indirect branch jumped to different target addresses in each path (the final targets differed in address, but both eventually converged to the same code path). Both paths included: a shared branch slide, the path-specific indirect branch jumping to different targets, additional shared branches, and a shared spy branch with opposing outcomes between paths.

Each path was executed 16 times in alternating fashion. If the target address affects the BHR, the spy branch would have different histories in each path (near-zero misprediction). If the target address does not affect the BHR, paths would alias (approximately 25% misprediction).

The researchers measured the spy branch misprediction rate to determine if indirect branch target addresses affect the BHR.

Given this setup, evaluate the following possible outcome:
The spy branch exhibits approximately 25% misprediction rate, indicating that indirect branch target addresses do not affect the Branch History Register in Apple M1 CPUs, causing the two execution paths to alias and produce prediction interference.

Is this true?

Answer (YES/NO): NO